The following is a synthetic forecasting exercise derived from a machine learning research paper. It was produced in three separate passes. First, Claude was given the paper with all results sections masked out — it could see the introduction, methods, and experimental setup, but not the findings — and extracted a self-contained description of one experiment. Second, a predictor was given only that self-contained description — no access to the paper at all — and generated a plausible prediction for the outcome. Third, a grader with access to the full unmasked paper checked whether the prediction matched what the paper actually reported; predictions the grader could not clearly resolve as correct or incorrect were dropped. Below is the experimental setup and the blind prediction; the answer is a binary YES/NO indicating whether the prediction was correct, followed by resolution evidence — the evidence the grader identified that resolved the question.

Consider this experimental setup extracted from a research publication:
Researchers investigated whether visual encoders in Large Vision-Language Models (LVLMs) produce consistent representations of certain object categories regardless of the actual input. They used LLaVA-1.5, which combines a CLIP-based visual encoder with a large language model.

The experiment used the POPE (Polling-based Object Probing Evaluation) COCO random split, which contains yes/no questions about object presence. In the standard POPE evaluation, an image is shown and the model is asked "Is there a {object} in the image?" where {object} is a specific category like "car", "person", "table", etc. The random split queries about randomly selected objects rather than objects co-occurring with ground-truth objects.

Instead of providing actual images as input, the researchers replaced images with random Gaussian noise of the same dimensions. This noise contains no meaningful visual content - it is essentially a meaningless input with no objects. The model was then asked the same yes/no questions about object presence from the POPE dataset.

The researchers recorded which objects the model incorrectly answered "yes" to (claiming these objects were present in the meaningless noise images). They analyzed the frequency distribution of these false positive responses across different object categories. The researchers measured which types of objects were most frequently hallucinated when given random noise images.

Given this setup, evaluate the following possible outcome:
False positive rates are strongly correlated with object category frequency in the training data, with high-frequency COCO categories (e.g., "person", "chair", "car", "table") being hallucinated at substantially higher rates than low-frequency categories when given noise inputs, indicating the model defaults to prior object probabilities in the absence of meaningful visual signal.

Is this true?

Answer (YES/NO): YES